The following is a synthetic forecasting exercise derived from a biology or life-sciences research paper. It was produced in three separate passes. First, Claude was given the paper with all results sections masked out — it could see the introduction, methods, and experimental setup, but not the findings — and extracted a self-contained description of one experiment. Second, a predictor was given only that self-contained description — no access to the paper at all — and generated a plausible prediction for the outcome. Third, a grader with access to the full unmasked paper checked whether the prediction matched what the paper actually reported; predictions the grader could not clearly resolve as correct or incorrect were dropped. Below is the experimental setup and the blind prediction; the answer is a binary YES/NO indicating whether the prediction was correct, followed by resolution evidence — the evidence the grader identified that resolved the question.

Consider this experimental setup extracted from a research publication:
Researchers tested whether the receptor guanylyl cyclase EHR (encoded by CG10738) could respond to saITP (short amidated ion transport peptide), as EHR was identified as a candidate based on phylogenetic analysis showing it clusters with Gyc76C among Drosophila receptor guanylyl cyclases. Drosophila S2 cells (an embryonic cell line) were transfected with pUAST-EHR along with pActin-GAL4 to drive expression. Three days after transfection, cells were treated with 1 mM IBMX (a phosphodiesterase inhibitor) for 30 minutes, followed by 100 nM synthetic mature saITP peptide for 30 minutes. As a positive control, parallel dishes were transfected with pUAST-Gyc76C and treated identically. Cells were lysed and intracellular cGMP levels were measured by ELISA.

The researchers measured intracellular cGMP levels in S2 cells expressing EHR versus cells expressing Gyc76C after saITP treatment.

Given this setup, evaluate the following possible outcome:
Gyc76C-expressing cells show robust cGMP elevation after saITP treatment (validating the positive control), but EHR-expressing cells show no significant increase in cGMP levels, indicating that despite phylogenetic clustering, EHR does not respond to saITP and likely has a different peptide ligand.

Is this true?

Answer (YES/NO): YES